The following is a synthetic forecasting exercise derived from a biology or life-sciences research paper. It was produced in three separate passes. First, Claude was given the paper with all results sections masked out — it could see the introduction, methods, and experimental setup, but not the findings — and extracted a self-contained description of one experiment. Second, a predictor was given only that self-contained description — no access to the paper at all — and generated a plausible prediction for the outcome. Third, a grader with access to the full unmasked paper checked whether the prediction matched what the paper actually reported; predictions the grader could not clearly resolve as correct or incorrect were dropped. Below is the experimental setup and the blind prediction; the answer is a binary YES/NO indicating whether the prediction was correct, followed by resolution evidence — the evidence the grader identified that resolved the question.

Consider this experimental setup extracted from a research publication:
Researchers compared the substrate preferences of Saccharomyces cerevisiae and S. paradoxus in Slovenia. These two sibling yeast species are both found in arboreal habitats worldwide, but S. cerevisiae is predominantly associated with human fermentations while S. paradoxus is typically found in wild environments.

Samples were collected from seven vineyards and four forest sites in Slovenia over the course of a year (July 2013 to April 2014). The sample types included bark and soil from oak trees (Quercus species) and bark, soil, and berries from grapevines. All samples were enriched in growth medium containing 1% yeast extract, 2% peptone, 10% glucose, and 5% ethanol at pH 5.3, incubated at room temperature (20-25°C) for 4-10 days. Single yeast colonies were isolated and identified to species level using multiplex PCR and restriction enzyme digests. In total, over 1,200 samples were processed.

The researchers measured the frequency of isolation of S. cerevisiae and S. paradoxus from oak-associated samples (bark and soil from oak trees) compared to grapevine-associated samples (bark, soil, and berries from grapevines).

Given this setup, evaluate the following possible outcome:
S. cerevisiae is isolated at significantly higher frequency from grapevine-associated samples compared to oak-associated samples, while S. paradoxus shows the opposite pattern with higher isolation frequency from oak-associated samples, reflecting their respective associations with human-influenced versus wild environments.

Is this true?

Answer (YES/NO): YES